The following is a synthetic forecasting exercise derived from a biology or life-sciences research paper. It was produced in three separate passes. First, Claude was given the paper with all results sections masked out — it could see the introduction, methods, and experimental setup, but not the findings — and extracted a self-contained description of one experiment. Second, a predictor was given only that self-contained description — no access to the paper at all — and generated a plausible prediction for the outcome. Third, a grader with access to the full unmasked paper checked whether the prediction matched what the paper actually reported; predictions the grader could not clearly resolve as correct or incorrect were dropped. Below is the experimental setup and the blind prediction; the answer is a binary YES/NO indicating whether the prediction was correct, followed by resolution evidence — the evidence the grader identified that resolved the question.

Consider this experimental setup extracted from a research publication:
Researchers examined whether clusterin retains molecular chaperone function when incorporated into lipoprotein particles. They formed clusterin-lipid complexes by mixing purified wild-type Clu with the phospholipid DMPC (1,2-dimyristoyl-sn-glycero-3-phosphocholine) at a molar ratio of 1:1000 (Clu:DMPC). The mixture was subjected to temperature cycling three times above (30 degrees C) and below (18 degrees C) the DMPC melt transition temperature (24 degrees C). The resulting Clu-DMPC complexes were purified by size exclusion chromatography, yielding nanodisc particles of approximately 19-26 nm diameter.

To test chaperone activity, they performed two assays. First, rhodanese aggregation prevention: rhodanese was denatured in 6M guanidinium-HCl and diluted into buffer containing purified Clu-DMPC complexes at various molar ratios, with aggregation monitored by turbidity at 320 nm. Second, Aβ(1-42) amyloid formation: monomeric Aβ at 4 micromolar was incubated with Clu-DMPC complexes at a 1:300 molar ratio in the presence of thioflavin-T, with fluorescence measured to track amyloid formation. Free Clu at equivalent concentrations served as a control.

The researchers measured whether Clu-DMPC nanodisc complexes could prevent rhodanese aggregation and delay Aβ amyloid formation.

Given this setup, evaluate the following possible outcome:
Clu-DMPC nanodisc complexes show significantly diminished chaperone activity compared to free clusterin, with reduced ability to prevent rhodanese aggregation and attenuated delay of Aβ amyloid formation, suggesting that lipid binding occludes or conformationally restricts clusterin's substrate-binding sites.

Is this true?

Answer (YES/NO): NO